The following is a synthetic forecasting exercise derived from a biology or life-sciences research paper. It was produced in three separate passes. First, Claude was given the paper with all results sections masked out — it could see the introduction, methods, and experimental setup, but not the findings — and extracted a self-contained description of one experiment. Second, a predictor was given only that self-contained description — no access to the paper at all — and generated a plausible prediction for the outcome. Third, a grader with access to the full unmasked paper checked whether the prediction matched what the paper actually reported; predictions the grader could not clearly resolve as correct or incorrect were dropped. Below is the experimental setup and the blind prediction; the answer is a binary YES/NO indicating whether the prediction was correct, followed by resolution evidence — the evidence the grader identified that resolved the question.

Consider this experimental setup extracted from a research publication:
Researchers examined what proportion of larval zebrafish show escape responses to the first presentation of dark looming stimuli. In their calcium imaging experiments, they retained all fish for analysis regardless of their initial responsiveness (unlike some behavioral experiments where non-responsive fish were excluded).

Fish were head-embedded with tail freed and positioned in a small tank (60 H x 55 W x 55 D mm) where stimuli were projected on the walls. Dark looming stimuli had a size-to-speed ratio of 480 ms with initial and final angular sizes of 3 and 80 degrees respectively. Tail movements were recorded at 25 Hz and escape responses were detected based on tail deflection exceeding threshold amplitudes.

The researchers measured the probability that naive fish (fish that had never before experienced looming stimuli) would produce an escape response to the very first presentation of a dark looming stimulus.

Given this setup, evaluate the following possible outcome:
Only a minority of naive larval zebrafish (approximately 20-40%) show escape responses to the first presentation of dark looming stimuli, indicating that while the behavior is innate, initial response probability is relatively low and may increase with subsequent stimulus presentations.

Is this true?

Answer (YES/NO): NO